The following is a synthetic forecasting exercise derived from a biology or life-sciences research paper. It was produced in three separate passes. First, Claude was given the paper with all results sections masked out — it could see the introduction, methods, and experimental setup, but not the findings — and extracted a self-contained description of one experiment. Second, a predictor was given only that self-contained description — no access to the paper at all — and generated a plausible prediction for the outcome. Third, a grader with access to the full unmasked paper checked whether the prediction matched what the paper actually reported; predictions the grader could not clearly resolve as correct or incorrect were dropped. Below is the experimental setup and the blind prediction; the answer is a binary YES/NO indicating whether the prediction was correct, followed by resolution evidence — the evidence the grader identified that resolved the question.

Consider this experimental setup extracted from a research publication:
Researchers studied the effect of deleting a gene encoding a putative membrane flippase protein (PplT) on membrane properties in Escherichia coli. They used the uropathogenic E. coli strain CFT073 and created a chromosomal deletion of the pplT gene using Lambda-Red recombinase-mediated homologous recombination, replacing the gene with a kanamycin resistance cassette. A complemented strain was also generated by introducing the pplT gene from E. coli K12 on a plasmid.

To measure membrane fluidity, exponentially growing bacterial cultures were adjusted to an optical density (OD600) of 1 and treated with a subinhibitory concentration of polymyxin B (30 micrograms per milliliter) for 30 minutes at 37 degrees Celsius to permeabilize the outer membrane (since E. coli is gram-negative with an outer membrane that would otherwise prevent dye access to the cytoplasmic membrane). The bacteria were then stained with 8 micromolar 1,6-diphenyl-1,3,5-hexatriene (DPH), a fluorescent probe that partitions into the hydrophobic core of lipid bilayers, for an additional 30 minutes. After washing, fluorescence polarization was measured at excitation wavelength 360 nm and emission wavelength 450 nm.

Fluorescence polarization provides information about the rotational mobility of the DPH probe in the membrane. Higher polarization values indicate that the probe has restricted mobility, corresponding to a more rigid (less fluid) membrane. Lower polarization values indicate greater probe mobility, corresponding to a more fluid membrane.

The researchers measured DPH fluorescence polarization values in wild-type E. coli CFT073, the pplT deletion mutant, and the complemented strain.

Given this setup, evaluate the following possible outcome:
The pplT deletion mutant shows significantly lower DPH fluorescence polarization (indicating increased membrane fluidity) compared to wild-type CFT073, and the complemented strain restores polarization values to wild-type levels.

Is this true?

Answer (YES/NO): YES